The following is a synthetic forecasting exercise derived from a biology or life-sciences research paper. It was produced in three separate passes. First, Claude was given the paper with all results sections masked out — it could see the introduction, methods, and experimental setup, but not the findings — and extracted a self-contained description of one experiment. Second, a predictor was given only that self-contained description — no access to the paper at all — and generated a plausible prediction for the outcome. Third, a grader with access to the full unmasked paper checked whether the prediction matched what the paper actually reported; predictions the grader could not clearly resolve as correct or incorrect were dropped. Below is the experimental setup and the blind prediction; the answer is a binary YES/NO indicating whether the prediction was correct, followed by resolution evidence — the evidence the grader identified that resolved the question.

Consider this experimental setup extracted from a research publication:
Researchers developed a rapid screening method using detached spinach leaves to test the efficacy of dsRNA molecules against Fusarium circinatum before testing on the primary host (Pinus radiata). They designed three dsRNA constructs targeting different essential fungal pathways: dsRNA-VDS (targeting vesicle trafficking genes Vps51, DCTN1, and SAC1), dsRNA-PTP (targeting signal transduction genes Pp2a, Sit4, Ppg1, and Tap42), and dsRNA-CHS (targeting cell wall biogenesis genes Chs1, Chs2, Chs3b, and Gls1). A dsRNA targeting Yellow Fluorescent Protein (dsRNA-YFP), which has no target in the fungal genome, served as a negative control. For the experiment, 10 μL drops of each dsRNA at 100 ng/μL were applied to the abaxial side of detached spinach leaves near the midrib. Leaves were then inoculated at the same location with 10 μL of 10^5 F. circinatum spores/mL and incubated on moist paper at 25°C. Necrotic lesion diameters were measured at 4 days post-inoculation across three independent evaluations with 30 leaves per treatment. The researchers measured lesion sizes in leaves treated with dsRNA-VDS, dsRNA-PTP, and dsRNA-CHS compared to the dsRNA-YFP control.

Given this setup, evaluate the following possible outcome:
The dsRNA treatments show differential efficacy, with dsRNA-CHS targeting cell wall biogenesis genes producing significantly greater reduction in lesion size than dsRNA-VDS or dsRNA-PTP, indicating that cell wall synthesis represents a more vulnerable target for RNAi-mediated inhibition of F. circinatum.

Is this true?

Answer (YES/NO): NO